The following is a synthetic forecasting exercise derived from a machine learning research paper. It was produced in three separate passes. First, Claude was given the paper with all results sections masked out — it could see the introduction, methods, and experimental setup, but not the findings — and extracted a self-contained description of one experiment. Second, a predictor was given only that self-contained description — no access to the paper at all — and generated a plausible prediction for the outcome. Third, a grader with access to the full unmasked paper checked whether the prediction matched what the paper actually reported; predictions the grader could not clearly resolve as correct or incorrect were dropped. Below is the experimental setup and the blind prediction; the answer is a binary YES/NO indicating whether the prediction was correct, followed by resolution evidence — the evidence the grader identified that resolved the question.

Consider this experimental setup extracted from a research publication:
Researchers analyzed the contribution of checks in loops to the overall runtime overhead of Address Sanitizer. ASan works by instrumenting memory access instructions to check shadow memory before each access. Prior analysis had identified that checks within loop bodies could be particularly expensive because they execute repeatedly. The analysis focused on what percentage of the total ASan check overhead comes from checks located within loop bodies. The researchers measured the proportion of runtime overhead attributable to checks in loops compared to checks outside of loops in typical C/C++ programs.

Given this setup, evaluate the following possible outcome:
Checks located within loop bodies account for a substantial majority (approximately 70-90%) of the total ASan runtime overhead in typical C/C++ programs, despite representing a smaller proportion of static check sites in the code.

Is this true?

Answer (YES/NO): NO